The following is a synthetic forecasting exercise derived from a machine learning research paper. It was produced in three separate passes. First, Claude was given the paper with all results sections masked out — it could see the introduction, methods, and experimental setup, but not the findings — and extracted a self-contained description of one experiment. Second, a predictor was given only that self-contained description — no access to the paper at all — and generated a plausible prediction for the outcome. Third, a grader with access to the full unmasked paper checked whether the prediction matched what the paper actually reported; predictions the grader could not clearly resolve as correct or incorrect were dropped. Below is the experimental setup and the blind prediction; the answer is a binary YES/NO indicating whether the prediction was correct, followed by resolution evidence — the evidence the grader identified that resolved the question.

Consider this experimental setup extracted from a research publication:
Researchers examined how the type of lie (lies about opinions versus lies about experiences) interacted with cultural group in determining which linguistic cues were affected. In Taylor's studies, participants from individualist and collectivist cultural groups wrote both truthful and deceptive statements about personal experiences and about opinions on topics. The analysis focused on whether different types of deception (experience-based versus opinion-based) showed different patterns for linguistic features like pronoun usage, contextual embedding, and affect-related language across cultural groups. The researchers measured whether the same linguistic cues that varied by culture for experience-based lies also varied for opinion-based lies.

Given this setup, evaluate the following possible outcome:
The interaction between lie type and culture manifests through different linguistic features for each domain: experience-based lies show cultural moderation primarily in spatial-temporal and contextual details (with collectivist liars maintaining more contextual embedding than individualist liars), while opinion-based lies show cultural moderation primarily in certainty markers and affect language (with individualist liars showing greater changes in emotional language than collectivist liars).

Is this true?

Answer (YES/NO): NO